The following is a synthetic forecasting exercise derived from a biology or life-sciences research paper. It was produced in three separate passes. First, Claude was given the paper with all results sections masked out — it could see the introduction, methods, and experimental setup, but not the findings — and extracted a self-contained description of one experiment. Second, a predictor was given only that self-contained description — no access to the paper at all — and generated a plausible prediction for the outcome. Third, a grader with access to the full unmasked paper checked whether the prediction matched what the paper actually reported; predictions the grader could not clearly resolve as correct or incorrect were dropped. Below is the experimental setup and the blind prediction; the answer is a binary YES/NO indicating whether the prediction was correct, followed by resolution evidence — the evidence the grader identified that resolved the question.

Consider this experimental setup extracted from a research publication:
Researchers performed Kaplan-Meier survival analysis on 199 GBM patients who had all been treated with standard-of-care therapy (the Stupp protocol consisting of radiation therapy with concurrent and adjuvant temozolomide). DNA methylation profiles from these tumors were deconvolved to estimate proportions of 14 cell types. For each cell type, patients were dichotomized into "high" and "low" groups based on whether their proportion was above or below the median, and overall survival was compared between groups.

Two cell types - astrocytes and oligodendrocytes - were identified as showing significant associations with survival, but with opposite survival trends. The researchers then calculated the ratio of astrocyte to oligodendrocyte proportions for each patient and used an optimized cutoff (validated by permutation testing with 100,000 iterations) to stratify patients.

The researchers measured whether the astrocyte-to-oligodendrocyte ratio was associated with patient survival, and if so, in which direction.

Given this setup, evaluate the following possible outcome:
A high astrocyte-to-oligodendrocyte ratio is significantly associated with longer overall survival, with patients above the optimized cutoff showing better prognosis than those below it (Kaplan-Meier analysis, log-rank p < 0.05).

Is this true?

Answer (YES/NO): YES